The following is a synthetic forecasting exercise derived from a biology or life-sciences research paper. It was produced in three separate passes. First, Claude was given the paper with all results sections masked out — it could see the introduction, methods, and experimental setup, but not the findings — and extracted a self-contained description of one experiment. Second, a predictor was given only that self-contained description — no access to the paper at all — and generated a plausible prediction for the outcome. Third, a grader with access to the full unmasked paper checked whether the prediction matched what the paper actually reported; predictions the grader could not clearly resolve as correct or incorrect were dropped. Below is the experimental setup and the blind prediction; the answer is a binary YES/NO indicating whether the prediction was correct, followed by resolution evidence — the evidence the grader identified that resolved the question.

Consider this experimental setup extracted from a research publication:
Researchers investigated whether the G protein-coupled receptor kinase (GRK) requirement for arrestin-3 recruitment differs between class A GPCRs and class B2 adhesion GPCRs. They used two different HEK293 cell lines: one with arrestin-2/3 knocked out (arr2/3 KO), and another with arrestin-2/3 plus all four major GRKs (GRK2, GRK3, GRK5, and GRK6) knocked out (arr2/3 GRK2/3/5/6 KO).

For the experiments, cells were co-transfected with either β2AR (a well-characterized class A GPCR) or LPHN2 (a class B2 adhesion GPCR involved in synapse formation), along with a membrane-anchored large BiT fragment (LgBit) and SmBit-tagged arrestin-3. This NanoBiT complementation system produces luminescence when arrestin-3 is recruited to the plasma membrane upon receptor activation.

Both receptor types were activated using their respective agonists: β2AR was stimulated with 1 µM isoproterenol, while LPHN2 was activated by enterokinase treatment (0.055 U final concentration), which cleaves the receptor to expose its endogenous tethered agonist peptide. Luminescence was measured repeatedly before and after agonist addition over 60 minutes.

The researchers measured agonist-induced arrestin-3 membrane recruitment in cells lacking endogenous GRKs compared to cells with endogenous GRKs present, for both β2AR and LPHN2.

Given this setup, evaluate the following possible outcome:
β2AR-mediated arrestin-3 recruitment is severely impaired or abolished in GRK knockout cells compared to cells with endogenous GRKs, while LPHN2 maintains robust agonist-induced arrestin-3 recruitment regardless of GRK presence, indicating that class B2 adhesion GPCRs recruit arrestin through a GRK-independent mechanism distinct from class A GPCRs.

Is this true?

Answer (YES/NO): NO